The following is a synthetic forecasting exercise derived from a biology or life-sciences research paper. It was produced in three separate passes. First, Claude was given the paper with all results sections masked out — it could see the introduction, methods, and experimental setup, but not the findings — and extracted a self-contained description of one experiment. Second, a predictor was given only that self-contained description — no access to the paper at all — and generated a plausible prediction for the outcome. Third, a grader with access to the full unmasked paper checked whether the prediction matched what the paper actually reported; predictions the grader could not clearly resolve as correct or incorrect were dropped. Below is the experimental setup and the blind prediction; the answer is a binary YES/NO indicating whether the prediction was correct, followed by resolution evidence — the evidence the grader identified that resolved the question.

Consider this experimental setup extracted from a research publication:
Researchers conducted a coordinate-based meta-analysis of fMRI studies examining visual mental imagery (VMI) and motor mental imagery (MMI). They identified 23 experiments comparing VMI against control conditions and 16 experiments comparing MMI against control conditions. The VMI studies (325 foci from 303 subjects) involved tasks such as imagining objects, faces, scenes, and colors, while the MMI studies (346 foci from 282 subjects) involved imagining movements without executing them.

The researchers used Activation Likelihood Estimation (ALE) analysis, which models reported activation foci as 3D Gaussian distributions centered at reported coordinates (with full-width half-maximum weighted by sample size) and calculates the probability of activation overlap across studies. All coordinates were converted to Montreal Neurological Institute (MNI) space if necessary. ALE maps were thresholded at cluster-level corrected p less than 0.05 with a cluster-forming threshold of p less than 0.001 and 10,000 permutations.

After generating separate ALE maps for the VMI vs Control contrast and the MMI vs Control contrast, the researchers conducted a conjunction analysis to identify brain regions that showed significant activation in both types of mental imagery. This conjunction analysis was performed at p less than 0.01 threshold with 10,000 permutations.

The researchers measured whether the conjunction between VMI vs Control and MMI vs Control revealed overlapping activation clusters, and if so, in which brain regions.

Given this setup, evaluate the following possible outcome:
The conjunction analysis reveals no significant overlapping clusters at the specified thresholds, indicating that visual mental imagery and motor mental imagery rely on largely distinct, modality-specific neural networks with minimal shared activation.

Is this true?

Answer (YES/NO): NO